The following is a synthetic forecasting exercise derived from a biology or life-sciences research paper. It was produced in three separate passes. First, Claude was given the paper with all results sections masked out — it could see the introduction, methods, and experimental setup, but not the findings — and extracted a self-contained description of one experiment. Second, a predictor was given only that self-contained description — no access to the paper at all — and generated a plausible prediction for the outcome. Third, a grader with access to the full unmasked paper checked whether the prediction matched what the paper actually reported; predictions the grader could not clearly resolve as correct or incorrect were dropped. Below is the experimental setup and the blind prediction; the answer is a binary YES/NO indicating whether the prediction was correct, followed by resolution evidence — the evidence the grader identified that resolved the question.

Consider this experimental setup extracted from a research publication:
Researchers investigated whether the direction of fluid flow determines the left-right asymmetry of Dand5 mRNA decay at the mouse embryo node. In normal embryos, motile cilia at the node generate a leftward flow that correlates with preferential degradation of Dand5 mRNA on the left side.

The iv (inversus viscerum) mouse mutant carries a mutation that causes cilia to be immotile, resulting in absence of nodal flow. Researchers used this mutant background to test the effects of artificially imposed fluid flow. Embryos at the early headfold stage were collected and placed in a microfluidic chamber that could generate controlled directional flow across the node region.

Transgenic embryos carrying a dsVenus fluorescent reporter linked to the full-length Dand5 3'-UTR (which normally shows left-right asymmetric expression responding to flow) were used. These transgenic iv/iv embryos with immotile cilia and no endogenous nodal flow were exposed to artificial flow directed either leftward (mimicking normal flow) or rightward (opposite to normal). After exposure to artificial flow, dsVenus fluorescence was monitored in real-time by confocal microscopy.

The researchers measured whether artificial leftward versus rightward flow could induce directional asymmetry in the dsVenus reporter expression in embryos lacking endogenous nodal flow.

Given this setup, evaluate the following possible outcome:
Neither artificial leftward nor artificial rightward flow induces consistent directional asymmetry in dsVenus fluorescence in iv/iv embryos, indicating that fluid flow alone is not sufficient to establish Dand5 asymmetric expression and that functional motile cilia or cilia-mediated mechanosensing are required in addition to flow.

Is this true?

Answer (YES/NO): NO